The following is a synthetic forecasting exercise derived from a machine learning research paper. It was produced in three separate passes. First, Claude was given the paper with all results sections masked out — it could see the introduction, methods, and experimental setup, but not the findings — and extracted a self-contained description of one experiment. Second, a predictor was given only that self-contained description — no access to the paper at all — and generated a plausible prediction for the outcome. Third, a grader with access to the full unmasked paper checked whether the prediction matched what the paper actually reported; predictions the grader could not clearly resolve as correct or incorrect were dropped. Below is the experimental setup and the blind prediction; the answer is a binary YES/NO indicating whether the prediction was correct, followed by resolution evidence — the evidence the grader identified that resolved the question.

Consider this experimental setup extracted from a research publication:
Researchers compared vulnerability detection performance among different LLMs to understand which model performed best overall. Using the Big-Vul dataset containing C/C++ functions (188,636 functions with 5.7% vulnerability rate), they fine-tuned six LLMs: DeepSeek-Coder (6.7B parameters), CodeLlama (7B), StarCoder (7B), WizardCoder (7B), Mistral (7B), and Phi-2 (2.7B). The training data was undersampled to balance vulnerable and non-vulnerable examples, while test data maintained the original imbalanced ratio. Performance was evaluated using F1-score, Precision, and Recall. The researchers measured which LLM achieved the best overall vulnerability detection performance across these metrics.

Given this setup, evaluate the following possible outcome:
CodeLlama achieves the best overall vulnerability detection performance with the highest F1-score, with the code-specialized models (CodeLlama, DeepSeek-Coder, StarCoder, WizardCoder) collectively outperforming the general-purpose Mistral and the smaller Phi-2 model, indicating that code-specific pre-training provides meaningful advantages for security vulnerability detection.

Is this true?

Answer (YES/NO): NO